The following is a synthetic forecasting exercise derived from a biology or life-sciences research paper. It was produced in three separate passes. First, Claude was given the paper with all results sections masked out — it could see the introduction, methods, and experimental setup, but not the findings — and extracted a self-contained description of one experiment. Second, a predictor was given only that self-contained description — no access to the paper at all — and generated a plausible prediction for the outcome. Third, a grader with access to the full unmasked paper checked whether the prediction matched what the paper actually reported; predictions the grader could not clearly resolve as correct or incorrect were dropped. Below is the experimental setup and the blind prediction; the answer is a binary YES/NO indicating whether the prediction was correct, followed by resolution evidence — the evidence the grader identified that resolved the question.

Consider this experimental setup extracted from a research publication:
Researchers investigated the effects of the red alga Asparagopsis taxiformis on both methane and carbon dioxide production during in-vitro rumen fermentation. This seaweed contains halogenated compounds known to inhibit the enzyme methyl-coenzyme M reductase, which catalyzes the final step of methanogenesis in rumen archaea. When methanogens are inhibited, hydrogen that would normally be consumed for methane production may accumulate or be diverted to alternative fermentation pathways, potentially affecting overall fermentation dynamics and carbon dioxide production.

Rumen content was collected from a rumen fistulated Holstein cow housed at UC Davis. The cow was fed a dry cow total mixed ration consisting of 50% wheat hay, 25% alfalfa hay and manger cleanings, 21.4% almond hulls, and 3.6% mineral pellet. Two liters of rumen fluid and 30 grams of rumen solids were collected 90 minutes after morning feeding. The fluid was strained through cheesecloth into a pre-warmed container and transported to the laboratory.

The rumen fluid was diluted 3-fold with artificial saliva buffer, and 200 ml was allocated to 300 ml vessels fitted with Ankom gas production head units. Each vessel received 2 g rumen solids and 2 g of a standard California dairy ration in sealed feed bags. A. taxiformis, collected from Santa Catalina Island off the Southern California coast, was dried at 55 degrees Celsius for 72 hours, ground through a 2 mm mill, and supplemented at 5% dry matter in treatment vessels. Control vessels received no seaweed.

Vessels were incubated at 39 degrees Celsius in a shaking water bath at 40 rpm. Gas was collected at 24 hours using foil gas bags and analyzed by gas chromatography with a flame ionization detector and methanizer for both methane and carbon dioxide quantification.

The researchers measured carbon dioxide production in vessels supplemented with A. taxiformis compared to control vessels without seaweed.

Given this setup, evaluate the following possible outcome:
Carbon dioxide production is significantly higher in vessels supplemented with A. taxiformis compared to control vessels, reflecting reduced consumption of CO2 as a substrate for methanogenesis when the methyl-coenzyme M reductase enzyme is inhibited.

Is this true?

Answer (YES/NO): NO